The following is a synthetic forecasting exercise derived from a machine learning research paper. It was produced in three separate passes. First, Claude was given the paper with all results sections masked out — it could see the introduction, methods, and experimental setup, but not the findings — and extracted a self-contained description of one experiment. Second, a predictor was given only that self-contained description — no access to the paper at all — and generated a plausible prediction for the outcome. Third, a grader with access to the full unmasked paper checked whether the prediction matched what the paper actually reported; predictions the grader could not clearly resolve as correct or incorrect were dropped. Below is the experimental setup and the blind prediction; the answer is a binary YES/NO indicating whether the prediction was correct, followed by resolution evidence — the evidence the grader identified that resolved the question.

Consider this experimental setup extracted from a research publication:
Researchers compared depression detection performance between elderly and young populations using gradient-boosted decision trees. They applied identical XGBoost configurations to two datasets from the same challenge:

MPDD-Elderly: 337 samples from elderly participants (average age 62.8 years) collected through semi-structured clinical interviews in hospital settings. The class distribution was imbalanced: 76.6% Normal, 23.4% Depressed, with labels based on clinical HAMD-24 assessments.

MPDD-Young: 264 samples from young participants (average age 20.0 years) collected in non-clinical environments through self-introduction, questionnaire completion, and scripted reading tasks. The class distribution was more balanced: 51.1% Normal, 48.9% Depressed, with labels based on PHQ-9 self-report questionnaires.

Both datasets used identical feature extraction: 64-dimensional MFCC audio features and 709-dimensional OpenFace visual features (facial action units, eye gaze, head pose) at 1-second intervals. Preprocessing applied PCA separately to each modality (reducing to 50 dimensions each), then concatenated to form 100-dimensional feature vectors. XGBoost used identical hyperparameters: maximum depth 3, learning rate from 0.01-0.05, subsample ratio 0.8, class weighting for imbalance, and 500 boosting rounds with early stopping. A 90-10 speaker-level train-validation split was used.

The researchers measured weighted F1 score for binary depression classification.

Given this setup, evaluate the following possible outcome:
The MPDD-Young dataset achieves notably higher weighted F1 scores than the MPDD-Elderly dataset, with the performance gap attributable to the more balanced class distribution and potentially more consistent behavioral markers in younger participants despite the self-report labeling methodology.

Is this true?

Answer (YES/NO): NO